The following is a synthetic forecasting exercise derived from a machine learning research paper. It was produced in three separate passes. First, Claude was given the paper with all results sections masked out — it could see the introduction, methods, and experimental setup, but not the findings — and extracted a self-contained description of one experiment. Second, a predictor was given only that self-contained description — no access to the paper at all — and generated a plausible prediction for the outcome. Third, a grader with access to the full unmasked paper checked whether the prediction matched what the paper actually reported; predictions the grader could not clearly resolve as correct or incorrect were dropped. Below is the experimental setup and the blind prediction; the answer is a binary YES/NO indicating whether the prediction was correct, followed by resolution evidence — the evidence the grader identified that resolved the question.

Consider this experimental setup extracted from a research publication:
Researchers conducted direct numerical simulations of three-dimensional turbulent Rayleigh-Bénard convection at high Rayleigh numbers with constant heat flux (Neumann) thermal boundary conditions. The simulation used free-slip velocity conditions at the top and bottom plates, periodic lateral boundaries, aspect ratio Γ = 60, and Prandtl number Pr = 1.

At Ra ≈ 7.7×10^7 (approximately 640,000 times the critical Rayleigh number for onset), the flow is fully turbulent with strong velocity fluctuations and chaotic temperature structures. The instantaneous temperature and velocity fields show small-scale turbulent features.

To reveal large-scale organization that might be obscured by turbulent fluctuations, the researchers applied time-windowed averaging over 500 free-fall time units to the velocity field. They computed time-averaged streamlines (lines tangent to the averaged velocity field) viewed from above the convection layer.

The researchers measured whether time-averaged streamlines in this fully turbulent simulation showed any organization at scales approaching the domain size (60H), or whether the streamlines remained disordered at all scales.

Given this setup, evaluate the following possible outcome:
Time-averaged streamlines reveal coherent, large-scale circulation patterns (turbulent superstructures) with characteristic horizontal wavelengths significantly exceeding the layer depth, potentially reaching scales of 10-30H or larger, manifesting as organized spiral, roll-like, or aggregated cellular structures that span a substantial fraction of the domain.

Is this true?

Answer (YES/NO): YES